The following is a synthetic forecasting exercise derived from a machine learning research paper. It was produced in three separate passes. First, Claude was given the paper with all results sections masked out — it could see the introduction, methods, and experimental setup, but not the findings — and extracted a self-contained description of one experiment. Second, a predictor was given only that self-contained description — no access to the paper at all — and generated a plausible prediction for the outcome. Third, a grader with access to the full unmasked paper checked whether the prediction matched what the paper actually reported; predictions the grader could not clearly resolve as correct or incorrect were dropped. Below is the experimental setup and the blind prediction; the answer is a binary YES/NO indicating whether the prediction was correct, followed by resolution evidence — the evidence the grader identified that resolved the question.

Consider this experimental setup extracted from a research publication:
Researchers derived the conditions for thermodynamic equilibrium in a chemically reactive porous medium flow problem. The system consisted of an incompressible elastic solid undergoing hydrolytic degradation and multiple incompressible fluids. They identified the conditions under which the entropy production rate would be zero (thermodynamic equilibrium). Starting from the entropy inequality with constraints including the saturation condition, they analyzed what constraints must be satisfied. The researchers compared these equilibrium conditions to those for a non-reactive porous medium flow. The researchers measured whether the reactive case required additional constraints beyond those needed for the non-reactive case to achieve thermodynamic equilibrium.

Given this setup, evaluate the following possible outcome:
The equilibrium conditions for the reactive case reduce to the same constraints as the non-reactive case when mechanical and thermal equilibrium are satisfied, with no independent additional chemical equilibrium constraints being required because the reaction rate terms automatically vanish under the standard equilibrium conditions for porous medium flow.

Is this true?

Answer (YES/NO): NO